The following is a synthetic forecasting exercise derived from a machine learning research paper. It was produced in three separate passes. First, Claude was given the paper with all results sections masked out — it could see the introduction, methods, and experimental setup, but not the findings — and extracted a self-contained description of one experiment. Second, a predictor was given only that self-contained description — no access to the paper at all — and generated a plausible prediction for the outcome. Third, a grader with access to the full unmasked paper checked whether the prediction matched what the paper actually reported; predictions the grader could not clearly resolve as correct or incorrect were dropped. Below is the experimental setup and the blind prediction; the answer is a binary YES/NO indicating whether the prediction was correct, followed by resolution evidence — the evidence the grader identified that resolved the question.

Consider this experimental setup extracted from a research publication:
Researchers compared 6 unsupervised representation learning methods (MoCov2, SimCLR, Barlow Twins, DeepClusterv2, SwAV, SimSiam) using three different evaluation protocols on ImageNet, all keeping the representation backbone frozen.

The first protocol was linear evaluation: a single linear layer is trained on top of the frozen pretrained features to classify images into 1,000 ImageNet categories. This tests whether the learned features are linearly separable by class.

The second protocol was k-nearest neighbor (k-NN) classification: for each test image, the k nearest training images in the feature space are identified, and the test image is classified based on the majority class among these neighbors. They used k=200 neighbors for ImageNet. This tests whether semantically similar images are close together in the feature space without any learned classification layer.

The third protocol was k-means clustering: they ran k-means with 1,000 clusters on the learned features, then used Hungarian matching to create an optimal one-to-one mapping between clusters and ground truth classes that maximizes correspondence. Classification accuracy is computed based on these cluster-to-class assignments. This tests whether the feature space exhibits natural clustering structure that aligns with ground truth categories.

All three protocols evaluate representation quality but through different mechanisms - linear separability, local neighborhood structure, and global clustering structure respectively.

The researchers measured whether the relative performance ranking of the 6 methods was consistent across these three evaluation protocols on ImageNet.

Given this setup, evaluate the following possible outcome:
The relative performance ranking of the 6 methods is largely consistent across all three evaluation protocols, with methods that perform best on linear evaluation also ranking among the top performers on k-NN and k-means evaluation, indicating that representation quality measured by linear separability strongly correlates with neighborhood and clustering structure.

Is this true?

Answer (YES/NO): NO